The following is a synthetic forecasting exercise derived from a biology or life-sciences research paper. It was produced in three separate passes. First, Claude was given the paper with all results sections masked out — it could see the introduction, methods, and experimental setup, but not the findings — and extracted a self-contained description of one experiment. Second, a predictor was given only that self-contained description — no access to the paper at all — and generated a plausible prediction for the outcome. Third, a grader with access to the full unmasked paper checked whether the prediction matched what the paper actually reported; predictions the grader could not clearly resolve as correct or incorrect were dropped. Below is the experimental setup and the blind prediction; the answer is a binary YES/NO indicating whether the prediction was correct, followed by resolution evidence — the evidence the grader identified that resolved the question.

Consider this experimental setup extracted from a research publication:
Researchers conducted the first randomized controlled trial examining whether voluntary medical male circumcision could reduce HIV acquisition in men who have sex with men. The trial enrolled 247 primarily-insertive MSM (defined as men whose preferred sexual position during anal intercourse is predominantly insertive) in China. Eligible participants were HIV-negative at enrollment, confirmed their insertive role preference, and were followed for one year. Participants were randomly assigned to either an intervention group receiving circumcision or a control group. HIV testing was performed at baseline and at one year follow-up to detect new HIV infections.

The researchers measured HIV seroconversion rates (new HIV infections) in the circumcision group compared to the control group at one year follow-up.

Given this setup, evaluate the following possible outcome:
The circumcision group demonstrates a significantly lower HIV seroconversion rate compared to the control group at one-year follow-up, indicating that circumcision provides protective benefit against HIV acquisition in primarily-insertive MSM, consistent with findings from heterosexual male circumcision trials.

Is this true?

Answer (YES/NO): YES